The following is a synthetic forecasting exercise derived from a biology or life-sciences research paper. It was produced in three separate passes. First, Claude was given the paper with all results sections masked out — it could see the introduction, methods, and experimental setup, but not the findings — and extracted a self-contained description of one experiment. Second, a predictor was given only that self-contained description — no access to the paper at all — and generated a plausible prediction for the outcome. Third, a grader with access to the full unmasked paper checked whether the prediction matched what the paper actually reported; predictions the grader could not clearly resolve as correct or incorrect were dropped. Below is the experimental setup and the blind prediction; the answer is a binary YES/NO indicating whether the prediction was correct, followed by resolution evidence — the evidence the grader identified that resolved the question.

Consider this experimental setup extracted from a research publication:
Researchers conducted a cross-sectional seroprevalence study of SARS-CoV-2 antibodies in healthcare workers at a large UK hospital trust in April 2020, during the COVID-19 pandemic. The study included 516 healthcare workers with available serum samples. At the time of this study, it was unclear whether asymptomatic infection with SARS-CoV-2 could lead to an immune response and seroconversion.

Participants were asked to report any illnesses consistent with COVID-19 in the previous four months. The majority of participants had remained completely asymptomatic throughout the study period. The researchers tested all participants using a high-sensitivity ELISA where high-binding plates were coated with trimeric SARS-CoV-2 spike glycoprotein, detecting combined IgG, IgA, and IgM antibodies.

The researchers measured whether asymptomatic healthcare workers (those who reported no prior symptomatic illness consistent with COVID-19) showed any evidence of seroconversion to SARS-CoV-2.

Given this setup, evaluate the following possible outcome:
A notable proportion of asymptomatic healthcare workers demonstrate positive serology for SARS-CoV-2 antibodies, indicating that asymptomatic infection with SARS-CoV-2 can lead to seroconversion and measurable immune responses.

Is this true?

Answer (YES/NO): YES